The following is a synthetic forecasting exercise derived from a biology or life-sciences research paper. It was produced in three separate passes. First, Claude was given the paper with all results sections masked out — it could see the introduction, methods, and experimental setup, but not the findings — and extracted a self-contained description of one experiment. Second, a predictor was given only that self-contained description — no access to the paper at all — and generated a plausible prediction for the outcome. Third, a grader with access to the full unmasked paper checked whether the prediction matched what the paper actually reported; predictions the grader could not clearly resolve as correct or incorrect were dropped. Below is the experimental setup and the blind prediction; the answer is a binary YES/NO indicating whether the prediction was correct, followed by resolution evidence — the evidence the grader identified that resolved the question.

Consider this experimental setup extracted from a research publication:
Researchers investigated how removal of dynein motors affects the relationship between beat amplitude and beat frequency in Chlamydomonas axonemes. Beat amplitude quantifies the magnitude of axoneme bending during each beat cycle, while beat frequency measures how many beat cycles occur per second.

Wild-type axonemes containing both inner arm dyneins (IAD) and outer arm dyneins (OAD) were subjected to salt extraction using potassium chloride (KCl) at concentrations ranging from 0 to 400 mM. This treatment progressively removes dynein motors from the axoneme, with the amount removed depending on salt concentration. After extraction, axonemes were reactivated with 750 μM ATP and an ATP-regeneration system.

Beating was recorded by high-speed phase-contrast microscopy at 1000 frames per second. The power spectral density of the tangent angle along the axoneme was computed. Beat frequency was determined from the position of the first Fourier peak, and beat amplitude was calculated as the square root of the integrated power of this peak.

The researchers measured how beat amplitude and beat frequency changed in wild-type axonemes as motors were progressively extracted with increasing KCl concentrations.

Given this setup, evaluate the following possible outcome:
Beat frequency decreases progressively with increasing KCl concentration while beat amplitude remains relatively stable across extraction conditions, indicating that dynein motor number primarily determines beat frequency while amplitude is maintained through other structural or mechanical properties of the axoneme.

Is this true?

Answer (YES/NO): NO